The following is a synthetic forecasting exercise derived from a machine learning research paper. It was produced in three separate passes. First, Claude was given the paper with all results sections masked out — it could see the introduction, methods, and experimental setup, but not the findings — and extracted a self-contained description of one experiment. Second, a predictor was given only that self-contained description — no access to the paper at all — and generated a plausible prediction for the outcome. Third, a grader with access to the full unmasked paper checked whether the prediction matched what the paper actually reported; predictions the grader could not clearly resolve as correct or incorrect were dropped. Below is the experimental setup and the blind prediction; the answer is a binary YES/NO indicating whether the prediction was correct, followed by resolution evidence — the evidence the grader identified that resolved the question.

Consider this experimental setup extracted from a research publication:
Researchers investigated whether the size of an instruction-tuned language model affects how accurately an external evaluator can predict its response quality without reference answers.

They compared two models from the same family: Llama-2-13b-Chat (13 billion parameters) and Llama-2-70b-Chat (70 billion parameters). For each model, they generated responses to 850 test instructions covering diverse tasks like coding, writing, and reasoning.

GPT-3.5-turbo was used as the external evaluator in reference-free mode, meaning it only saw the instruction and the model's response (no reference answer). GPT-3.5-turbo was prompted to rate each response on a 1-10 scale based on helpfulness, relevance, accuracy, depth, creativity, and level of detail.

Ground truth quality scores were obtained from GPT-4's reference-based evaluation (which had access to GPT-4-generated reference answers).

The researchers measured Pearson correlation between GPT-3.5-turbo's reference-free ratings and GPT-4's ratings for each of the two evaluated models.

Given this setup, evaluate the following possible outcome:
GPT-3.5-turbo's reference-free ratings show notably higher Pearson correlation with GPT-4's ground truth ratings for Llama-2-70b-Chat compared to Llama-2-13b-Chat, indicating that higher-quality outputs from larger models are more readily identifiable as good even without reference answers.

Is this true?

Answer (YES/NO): NO